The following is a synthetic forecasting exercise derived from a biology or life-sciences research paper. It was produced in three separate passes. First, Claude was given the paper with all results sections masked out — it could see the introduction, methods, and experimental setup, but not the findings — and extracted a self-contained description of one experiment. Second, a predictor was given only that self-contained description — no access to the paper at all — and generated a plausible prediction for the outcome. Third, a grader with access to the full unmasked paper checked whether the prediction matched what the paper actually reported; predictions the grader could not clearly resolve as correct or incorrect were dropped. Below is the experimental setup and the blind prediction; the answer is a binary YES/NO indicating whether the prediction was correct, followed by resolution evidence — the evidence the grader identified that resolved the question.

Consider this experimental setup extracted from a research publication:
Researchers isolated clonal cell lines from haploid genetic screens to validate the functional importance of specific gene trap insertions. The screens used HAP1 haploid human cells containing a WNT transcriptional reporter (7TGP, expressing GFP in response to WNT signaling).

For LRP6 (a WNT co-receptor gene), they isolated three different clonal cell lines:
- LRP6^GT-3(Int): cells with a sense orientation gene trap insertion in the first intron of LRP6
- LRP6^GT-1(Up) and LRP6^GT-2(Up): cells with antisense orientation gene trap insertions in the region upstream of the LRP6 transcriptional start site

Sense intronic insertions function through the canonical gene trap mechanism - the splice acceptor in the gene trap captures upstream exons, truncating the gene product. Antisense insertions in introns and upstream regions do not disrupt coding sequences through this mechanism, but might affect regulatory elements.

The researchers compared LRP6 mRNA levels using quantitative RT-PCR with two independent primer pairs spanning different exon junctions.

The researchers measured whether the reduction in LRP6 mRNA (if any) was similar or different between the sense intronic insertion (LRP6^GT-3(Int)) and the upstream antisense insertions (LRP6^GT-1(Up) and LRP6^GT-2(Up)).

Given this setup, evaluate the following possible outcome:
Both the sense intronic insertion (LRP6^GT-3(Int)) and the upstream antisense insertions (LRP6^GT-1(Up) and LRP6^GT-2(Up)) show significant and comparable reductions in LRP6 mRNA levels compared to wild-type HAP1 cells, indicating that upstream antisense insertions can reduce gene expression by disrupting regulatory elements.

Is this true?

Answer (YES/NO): NO